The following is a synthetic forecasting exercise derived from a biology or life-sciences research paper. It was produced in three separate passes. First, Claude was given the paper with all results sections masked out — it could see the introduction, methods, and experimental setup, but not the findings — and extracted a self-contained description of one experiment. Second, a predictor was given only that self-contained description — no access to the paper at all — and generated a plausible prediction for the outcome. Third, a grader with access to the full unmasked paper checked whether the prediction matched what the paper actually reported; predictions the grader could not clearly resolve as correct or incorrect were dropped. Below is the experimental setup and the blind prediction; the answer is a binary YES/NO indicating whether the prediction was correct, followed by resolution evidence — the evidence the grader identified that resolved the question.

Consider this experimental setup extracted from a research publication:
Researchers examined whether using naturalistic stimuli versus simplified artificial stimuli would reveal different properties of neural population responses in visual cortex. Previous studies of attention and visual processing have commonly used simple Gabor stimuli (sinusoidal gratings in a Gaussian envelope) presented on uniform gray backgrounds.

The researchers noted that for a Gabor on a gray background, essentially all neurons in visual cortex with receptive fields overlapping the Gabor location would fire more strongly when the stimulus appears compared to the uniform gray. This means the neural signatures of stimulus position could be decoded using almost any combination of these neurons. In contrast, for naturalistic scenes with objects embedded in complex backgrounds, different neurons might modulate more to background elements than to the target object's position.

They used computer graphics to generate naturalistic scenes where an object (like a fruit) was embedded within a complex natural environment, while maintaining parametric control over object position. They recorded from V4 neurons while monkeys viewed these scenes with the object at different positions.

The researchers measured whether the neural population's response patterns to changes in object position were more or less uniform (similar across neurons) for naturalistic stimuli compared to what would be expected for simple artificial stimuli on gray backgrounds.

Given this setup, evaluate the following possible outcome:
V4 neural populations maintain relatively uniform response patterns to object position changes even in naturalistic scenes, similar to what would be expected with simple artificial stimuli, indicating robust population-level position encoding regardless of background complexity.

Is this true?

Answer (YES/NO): YES